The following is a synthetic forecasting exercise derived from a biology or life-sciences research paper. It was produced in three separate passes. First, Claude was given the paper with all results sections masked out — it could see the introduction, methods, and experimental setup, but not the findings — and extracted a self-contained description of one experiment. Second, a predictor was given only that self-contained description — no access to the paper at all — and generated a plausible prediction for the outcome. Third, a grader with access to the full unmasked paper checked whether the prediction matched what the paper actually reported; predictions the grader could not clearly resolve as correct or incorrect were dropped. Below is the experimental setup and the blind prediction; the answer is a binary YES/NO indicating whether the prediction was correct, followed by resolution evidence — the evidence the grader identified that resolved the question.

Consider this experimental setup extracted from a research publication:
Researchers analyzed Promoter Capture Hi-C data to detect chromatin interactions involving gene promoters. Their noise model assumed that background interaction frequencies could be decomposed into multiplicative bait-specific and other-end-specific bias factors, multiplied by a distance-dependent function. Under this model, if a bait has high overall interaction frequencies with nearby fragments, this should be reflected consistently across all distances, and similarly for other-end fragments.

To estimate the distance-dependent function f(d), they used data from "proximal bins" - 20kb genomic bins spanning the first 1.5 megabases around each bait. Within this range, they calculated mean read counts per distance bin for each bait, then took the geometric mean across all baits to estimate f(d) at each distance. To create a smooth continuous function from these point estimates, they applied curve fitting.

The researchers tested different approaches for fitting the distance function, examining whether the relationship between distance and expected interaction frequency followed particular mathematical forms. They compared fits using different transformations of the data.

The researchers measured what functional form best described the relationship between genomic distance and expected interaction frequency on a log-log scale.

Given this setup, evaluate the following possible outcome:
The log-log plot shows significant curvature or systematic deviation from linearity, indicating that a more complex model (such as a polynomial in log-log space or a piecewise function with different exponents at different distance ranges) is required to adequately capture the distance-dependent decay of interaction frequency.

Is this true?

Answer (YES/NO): YES